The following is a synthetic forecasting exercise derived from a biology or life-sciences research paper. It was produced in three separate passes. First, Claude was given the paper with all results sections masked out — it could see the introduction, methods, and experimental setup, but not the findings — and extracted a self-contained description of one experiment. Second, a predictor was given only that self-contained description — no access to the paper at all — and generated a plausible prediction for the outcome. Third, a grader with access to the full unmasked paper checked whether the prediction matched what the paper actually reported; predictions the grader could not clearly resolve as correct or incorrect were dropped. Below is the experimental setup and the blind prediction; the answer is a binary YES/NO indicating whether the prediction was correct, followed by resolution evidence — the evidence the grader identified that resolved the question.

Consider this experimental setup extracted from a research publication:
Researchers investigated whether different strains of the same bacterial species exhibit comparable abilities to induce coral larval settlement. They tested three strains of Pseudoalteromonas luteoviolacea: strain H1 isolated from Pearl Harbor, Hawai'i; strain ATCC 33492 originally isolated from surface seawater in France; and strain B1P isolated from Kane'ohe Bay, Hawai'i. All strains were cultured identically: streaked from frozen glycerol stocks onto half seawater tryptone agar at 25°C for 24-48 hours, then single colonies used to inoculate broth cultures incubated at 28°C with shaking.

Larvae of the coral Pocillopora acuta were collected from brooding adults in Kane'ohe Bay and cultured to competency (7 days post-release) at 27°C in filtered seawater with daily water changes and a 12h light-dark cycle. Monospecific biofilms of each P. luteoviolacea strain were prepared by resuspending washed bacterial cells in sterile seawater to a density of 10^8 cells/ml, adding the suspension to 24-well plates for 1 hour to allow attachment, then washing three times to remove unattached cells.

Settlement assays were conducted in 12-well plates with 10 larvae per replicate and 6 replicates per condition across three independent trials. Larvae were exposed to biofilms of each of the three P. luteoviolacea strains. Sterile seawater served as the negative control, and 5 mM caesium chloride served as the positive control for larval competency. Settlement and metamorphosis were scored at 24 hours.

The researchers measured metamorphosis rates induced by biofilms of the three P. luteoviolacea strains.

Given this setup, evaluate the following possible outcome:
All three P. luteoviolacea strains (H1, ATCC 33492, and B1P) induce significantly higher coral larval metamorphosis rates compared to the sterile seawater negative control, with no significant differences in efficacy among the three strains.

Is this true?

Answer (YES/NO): NO